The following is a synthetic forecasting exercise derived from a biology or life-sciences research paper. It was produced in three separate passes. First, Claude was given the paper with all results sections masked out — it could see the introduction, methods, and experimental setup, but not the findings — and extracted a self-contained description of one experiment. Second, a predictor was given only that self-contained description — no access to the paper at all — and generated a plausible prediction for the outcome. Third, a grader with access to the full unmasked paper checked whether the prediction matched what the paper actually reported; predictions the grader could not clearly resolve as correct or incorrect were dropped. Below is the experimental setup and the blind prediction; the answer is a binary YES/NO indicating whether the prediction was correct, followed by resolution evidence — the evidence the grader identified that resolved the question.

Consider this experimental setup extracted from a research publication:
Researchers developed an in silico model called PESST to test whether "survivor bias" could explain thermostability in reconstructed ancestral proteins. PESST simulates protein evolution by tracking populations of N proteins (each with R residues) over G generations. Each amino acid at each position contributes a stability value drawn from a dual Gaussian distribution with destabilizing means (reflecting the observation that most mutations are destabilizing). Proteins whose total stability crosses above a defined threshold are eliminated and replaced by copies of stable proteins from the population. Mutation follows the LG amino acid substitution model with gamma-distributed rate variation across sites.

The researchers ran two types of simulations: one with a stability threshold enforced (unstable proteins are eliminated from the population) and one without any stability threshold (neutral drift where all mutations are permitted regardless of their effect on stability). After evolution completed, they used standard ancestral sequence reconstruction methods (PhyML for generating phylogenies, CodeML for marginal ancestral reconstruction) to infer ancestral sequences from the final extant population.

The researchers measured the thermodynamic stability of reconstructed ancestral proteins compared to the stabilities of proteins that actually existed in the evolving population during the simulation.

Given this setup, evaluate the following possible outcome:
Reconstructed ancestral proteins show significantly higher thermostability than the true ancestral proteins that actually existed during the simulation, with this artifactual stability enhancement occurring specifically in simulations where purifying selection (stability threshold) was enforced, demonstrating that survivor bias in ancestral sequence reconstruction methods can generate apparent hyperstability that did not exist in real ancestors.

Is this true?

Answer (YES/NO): YES